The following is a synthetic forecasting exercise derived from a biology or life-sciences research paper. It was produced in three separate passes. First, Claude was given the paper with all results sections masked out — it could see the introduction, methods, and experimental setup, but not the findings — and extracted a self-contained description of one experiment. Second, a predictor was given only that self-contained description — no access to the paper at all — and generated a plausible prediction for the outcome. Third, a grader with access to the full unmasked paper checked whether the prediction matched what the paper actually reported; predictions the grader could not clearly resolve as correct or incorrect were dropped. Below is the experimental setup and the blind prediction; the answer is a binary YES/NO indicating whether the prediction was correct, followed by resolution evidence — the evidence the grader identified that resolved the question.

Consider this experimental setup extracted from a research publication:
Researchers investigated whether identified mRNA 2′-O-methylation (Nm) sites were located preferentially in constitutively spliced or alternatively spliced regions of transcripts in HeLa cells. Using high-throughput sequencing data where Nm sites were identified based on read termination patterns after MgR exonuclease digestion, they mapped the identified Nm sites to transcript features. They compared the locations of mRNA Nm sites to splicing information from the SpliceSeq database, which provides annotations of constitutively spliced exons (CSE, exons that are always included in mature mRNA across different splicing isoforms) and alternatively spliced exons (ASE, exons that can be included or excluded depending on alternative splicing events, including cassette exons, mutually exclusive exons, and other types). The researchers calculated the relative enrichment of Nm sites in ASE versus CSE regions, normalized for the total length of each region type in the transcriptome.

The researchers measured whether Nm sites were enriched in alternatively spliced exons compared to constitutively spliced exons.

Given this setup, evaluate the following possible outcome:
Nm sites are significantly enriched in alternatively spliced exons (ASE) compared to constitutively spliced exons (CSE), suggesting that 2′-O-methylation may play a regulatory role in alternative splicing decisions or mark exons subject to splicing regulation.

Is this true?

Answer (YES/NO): NO